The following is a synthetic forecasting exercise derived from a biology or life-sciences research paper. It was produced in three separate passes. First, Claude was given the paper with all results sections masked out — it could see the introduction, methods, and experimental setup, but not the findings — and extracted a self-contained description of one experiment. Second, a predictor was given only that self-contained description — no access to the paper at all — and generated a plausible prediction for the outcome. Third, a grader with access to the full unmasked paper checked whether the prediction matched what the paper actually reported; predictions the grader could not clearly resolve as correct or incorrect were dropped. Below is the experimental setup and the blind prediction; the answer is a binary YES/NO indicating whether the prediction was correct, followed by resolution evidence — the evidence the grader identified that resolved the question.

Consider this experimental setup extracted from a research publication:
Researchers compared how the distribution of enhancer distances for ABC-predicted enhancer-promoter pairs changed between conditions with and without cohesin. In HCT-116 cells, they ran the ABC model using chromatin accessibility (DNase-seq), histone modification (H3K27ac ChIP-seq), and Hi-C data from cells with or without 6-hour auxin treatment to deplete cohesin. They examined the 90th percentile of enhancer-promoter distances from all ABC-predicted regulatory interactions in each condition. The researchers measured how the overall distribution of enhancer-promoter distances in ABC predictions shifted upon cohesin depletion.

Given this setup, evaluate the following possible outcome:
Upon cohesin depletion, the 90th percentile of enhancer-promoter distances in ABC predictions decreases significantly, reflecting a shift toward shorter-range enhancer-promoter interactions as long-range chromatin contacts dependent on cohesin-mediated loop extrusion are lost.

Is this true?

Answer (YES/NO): YES